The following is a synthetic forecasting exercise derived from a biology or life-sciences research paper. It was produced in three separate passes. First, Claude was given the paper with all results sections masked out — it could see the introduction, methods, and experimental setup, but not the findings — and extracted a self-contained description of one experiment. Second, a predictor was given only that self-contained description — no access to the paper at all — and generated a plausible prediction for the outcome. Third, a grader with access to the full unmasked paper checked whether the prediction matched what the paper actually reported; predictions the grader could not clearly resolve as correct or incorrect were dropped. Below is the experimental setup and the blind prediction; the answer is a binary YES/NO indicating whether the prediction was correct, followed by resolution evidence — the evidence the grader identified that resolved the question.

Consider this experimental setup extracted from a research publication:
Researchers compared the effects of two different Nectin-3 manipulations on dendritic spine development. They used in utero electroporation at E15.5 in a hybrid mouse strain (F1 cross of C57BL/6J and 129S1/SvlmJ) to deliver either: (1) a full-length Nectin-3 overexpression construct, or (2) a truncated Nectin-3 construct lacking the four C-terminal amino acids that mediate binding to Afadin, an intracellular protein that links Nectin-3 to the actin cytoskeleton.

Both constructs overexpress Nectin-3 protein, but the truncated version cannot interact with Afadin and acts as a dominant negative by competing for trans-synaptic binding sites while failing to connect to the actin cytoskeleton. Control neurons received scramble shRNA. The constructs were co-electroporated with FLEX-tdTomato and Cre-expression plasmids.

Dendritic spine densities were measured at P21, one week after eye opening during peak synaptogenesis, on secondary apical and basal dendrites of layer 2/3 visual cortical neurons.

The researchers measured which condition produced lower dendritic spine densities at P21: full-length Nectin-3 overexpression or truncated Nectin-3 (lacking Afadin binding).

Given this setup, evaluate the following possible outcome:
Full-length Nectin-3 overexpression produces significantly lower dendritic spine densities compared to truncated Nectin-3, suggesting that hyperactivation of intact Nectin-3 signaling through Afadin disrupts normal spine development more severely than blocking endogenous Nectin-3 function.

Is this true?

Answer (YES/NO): NO